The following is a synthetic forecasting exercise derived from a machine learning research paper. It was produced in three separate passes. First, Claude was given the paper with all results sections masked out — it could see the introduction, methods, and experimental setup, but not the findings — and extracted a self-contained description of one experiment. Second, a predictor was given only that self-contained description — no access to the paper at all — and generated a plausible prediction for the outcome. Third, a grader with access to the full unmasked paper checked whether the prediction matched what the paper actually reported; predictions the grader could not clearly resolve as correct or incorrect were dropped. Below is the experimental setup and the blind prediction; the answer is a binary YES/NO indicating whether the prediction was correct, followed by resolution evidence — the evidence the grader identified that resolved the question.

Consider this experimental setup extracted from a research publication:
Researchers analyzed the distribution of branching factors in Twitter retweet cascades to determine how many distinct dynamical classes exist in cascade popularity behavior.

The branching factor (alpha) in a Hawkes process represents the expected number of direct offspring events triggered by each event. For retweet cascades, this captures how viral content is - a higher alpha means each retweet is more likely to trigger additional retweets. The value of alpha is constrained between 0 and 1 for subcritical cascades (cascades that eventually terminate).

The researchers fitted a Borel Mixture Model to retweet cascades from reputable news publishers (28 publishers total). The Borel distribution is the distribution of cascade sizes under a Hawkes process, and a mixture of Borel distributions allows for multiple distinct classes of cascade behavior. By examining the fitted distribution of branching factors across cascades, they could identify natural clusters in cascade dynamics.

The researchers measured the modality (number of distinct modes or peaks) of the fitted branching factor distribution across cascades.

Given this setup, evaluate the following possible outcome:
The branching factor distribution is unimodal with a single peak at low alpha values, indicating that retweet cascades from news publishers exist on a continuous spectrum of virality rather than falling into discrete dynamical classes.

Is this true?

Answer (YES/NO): NO